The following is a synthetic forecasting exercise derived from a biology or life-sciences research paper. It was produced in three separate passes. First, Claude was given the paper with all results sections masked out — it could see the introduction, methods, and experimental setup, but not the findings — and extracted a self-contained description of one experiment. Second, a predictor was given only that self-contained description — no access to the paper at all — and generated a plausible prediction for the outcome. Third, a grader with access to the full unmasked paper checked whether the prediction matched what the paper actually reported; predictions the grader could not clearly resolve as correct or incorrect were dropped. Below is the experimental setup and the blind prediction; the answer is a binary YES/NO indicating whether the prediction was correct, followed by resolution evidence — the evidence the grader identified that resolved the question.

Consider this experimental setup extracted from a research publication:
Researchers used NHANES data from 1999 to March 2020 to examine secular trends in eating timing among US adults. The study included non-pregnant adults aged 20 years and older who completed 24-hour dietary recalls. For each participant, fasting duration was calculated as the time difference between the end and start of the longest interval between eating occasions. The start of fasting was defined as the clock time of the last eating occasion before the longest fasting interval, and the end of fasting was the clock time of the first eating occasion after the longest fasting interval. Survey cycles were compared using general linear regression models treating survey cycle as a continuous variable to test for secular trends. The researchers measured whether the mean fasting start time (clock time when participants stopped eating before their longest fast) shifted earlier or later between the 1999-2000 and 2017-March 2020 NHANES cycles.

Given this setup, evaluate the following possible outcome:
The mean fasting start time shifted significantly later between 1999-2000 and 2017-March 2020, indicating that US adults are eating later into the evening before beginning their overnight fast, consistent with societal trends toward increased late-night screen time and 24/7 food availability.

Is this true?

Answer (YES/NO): NO